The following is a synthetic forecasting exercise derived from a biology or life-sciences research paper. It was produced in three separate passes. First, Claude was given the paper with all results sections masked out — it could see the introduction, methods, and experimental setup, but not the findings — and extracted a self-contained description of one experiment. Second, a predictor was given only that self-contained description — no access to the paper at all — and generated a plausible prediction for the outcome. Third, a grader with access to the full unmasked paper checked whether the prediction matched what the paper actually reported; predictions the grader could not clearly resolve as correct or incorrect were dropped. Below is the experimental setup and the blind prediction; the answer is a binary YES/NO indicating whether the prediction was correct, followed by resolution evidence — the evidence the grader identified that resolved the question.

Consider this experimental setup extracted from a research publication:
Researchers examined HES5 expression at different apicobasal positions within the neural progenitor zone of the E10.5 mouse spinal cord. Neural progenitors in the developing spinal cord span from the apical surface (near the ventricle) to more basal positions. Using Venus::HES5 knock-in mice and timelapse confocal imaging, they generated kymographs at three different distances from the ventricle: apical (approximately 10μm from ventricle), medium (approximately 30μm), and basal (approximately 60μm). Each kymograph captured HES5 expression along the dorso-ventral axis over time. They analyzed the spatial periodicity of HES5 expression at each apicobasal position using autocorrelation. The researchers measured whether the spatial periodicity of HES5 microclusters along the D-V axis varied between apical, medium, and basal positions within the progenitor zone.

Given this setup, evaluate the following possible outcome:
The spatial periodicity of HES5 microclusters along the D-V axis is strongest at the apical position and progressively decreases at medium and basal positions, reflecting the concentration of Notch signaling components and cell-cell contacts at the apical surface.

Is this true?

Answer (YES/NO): NO